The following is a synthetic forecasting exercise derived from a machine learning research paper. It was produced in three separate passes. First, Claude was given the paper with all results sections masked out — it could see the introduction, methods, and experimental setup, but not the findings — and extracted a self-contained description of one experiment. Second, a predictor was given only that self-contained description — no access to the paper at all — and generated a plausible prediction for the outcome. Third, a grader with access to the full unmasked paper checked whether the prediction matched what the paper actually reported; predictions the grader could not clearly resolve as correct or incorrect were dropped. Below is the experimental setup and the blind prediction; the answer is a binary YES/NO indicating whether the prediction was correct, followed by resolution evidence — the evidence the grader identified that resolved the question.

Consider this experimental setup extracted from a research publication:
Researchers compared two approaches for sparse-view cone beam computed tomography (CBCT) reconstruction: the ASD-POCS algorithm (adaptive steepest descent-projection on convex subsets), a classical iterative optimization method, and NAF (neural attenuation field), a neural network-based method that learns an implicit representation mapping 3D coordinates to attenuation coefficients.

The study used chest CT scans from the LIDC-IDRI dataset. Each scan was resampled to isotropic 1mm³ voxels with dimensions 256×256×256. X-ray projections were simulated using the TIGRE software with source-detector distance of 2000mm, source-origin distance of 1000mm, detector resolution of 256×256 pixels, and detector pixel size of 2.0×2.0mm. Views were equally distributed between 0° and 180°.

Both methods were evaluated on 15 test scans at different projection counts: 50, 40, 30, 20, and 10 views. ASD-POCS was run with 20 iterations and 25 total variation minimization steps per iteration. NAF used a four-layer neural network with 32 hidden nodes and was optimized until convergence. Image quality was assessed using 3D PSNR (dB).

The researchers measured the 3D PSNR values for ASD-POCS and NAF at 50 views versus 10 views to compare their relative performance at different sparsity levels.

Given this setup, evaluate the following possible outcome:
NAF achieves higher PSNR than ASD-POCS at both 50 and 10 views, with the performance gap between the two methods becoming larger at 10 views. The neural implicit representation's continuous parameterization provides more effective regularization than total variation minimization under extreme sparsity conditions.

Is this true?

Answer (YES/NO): NO